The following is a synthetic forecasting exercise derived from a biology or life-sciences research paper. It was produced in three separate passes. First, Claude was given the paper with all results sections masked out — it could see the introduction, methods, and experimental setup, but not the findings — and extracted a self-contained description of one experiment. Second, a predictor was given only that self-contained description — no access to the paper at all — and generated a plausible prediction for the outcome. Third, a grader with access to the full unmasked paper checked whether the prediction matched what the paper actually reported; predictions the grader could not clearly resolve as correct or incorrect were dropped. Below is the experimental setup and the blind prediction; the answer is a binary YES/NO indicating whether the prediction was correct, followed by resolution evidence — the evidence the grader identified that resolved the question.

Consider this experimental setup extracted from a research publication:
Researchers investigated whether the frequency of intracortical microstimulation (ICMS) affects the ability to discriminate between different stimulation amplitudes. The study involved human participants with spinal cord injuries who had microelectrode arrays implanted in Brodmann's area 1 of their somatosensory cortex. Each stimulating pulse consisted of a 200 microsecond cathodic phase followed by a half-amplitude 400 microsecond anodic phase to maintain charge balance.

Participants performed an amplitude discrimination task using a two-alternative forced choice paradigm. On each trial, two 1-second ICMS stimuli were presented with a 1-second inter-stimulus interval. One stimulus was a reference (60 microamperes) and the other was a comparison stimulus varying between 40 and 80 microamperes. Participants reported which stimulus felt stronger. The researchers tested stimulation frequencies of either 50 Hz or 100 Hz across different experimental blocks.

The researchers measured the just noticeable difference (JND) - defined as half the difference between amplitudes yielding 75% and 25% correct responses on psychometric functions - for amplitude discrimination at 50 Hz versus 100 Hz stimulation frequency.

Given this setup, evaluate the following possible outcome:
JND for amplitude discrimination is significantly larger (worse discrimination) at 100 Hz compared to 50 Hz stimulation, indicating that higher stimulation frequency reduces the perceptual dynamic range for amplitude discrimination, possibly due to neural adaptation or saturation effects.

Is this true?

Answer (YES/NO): NO